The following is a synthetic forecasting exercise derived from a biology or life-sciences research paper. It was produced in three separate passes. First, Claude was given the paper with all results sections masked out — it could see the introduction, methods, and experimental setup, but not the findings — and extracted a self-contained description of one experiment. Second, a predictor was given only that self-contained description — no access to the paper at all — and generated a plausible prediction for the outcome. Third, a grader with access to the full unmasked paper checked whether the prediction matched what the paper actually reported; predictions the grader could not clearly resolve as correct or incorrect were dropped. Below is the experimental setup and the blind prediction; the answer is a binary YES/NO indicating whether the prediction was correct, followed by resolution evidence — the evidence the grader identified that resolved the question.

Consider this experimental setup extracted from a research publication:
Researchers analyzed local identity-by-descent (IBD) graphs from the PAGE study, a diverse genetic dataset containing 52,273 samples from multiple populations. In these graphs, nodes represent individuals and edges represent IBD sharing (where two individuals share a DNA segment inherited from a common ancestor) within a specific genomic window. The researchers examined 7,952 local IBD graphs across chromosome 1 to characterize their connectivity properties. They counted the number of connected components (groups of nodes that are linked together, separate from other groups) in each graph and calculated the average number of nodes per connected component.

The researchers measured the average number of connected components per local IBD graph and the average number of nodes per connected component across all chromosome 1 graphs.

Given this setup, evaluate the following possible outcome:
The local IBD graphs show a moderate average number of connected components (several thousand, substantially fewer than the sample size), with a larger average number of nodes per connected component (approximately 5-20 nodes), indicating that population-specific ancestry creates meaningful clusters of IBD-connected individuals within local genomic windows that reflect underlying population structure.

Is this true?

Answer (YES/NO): NO